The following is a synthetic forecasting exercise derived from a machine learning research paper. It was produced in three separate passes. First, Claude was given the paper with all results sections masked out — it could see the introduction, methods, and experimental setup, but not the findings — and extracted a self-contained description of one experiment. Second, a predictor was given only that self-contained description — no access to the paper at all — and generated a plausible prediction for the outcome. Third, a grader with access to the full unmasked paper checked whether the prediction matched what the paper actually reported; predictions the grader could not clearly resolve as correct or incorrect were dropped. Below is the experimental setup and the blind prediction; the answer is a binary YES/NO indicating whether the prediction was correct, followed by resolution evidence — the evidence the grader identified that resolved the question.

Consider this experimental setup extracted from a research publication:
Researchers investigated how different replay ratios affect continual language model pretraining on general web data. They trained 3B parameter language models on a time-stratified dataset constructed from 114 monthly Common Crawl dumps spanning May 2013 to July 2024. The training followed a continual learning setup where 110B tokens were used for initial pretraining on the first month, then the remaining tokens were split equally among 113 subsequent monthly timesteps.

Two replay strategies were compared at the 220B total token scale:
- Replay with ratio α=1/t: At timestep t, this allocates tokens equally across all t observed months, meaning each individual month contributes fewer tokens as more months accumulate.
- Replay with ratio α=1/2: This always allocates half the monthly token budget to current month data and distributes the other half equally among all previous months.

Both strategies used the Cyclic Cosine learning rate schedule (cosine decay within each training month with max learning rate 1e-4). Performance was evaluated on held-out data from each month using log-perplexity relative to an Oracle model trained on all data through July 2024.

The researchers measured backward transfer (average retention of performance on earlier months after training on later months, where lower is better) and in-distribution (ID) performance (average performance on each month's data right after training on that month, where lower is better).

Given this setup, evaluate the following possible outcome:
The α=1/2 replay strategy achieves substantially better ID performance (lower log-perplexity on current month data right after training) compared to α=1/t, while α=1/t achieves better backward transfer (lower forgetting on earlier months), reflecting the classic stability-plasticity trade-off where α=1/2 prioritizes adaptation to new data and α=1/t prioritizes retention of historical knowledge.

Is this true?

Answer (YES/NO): YES